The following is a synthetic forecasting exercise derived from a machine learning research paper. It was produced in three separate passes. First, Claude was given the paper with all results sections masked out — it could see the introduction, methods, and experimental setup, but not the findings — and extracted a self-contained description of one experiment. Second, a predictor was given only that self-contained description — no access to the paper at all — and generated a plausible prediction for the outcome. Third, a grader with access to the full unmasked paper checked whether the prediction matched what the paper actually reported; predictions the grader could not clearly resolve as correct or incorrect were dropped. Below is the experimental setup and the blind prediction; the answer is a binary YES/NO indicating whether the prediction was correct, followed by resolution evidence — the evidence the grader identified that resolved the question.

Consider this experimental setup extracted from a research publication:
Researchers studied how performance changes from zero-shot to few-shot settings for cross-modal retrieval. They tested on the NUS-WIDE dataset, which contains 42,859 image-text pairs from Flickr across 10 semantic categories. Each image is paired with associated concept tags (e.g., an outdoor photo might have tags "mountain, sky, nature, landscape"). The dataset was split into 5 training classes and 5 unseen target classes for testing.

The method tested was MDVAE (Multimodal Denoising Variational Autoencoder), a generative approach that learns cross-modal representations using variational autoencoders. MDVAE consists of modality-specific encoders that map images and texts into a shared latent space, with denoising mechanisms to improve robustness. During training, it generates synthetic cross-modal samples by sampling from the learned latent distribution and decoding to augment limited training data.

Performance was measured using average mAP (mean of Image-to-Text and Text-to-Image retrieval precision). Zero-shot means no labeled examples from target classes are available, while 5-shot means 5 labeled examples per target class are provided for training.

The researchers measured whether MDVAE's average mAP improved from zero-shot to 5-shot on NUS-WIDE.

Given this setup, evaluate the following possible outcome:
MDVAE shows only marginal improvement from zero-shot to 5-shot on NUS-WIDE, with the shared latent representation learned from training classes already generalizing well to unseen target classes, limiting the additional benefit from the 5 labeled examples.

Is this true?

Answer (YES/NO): YES